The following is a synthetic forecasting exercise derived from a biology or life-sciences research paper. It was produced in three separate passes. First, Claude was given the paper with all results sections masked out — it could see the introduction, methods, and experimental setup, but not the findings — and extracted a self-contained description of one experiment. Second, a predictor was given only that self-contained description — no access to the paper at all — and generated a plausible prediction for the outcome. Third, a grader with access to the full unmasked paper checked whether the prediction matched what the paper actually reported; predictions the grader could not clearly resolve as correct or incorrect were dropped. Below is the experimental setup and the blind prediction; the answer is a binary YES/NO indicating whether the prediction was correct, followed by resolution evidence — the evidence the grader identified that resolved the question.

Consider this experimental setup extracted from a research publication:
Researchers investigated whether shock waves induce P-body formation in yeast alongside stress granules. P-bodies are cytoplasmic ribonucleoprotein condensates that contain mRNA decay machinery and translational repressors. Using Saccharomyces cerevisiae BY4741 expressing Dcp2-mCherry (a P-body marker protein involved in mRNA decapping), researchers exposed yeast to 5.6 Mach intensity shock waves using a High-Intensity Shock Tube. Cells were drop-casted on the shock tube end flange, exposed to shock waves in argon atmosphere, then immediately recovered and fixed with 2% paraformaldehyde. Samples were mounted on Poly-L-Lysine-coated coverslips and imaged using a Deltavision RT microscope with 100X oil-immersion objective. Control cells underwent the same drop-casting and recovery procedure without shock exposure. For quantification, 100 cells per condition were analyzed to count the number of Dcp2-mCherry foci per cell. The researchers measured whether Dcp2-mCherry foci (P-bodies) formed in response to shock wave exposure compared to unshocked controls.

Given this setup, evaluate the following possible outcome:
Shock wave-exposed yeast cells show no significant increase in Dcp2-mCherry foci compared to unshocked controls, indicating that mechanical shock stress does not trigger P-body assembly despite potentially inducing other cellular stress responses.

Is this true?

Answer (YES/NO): NO